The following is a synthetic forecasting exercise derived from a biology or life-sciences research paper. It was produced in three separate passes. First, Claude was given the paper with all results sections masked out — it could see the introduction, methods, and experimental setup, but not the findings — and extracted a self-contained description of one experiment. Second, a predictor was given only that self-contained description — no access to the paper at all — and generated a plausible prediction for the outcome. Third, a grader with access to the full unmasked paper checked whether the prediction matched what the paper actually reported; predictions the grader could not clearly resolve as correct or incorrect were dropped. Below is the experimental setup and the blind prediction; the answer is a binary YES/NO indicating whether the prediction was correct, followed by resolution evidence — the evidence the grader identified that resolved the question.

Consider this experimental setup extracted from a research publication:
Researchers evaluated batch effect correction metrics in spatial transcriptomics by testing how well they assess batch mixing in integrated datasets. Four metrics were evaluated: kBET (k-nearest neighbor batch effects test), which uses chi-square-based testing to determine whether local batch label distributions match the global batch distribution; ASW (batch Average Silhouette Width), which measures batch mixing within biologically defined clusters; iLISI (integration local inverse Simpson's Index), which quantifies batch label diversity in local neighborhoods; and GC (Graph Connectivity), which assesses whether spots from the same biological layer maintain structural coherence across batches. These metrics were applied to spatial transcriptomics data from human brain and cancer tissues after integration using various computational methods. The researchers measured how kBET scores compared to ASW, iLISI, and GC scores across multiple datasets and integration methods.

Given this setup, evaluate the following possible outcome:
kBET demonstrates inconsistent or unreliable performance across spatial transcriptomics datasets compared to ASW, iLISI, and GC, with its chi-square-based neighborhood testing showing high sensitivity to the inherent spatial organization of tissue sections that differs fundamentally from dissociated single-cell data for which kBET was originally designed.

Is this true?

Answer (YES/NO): NO